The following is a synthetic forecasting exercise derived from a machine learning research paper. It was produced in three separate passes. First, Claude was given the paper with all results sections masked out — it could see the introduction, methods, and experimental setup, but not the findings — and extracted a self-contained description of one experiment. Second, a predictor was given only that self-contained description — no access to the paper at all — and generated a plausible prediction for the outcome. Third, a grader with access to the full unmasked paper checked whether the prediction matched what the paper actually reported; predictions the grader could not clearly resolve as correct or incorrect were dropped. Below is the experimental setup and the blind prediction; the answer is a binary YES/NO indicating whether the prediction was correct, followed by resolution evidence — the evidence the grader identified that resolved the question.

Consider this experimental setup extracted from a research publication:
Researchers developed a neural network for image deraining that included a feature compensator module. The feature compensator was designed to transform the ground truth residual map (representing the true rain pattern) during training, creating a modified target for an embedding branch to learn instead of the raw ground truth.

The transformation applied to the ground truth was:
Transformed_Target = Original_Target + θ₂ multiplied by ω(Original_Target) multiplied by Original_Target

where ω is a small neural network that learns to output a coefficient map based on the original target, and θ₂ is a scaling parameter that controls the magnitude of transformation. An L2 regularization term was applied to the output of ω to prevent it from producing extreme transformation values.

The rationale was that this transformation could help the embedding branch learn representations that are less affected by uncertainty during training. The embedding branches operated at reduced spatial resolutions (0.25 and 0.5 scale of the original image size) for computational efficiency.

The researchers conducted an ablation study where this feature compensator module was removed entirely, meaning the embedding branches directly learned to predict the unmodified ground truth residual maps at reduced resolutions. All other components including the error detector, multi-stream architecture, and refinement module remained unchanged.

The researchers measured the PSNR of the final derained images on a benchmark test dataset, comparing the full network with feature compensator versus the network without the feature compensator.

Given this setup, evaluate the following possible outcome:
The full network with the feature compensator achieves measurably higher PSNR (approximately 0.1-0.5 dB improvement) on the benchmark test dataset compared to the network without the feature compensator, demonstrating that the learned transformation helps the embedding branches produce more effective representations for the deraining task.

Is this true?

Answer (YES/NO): YES